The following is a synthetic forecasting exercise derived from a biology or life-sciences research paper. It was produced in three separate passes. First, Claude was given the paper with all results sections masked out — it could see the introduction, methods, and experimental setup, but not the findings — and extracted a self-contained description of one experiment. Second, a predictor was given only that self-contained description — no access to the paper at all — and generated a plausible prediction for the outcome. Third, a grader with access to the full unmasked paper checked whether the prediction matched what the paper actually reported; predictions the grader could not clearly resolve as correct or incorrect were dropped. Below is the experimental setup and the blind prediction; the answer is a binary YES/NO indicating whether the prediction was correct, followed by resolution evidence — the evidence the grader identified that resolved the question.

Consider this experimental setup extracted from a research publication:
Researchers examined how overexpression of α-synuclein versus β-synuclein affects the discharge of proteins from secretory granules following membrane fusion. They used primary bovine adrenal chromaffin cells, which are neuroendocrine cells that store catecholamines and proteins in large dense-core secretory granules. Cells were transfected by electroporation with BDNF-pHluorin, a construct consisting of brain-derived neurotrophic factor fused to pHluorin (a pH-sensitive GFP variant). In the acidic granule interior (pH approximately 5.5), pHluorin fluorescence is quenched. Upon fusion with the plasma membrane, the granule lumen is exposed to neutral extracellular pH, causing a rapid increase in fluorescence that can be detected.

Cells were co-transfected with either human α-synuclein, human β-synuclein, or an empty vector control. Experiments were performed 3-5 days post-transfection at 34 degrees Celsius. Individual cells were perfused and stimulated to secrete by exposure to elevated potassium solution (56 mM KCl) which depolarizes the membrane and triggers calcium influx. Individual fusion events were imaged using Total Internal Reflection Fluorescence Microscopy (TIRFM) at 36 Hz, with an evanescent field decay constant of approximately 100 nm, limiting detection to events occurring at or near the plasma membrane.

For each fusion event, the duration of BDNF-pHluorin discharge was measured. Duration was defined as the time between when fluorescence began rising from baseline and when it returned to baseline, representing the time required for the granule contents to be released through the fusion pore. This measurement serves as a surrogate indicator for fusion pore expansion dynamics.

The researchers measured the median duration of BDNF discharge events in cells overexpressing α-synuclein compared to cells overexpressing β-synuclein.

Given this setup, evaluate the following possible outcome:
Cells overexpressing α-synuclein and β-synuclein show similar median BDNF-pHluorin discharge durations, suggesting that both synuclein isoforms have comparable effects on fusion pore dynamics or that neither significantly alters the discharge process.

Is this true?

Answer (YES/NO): NO